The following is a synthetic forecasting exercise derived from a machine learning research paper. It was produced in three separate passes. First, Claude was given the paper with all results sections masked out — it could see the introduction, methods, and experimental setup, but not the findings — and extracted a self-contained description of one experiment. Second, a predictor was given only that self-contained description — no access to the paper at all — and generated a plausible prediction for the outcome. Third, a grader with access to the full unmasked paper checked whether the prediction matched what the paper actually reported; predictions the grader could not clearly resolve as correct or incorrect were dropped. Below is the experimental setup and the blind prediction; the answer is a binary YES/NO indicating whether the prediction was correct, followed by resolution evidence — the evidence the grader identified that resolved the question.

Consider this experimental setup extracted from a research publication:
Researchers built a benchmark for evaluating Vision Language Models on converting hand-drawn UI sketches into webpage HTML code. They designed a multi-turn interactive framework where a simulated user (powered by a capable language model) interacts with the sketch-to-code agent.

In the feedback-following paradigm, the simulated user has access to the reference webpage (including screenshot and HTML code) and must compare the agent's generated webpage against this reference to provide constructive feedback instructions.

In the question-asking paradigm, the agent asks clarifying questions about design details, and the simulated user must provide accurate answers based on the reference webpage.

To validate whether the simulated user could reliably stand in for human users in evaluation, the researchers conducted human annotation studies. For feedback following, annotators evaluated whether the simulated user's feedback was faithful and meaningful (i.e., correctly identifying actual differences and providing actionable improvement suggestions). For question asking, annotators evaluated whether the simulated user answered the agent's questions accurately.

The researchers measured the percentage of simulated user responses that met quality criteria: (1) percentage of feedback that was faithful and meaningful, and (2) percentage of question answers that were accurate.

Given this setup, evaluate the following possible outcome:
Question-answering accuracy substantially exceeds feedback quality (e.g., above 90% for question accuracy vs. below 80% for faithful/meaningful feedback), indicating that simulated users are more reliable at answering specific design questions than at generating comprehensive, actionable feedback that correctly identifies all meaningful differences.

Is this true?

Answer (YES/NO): NO